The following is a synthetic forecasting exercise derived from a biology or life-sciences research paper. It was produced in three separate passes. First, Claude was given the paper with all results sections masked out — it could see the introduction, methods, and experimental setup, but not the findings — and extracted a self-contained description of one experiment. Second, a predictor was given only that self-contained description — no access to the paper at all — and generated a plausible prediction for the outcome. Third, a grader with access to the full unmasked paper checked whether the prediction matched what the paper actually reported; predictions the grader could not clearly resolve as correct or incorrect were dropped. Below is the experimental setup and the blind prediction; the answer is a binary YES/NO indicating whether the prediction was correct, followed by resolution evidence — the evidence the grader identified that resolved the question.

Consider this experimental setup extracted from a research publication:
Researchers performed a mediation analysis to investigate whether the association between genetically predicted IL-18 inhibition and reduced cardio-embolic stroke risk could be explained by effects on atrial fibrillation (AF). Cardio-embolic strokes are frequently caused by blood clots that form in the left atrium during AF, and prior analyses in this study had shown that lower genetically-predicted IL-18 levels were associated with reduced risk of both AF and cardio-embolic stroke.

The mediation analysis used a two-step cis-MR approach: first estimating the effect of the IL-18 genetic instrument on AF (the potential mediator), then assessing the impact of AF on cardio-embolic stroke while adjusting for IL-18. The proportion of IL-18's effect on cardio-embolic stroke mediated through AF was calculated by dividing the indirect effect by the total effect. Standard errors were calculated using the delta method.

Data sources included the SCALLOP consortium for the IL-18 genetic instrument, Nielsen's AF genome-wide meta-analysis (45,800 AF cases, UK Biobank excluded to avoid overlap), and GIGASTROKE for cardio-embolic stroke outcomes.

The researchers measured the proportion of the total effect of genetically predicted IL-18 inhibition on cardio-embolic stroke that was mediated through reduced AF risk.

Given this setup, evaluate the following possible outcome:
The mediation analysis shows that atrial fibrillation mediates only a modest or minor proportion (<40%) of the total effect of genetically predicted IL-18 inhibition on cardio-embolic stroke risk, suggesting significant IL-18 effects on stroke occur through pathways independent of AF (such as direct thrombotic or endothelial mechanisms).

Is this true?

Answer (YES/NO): YES